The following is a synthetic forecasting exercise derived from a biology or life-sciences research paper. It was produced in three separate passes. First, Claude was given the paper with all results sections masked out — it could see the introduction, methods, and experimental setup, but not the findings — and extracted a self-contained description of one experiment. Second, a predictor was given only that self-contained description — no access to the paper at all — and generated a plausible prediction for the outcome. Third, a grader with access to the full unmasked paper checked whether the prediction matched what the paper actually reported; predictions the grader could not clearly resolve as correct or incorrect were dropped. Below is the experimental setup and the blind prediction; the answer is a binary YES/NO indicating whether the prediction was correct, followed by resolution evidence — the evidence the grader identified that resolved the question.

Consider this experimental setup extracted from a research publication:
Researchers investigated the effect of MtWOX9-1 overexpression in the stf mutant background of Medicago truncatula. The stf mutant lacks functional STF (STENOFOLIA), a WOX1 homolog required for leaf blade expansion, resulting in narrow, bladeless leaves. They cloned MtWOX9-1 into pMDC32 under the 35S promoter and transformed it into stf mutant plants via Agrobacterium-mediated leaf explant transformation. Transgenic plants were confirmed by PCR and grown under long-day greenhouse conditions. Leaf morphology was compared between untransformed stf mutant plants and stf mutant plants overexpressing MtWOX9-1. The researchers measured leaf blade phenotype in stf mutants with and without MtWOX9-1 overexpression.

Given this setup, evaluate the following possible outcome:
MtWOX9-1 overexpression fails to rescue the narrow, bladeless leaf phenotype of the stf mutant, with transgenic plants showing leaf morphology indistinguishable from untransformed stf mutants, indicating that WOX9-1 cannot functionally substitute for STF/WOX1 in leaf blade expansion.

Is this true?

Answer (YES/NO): NO